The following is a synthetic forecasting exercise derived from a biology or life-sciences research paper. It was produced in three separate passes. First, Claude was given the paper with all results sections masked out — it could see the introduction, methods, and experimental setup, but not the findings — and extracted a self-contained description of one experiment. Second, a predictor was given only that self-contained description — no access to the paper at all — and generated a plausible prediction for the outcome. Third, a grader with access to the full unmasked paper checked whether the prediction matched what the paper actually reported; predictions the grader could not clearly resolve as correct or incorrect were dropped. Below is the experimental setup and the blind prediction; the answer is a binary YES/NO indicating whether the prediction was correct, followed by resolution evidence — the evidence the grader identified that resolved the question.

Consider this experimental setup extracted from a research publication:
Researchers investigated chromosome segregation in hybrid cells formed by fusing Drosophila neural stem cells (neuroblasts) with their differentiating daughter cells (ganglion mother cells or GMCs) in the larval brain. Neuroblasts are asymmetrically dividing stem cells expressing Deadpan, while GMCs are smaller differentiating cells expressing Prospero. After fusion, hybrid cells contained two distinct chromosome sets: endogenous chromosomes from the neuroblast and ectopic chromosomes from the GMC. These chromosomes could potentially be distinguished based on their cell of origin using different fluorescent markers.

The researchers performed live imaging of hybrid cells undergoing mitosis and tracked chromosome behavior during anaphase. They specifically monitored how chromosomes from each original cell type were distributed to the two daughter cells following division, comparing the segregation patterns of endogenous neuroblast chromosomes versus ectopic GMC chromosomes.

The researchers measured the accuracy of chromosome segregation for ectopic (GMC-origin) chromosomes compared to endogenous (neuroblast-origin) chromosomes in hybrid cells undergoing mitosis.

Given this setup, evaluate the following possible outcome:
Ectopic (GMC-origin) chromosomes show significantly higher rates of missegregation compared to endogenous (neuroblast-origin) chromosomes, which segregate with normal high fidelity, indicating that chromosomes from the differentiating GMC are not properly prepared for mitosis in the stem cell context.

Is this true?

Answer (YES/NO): YES